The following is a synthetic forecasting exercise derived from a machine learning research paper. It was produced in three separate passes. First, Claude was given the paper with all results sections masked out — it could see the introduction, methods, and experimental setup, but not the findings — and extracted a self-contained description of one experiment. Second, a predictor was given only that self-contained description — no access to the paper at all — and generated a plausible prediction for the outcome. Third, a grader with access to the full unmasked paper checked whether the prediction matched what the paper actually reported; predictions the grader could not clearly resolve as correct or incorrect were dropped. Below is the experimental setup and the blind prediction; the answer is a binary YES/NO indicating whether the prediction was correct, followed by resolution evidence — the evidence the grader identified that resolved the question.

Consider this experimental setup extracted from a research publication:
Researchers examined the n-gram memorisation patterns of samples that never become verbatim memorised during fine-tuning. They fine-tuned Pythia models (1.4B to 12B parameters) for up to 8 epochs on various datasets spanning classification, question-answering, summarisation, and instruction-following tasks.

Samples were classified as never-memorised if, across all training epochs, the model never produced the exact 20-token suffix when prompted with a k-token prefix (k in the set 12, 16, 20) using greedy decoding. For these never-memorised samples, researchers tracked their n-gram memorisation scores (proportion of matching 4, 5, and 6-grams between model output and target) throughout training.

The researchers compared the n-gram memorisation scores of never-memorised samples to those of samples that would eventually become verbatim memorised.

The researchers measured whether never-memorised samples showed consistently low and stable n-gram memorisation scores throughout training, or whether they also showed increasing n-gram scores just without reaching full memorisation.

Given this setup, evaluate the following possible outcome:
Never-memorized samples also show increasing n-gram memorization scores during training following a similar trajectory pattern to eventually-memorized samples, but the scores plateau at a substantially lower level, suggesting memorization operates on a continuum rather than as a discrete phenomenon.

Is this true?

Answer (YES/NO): NO